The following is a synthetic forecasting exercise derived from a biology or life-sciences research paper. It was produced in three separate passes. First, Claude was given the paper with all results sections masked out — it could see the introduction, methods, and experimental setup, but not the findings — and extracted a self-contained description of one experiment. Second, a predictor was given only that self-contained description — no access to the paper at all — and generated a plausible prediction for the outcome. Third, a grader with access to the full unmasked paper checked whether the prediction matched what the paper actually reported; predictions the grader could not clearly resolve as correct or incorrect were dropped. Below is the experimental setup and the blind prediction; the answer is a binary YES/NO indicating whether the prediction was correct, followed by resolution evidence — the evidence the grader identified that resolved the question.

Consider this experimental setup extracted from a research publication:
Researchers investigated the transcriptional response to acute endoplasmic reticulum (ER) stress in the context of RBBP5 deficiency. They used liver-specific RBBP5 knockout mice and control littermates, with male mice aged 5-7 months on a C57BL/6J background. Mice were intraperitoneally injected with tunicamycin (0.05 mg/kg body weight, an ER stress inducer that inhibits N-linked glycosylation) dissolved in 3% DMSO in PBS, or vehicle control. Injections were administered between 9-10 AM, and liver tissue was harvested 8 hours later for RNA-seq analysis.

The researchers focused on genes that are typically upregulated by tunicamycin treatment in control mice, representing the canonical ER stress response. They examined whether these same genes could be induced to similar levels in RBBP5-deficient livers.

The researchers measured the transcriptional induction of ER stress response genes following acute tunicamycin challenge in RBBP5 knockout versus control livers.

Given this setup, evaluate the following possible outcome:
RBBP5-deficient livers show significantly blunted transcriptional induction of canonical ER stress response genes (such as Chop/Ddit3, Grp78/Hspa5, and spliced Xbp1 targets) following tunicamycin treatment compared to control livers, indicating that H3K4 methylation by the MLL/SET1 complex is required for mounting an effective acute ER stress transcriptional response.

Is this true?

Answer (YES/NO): YES